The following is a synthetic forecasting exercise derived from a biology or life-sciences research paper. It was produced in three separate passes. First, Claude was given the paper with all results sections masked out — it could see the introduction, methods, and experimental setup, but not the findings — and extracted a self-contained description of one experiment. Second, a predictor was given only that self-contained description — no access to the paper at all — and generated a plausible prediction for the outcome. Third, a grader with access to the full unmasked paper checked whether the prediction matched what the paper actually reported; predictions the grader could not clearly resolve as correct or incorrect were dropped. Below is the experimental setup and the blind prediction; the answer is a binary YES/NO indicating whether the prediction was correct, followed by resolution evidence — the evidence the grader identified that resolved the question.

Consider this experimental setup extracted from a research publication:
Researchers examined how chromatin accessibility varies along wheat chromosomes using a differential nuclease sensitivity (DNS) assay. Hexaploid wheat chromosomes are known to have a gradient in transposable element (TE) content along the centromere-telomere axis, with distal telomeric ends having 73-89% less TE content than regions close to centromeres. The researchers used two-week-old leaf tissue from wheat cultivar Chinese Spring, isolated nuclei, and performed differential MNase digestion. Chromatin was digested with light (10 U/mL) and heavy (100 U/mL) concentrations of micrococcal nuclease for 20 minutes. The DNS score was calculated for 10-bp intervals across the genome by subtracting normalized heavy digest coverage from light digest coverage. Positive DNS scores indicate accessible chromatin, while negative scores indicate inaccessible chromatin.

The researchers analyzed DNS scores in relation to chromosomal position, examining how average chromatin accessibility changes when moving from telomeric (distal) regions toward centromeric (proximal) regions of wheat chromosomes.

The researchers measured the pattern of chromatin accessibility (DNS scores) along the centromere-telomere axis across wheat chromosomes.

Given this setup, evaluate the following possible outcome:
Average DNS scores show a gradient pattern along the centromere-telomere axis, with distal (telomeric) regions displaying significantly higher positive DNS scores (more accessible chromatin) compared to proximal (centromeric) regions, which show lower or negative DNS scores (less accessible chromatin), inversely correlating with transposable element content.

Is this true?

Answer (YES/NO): YES